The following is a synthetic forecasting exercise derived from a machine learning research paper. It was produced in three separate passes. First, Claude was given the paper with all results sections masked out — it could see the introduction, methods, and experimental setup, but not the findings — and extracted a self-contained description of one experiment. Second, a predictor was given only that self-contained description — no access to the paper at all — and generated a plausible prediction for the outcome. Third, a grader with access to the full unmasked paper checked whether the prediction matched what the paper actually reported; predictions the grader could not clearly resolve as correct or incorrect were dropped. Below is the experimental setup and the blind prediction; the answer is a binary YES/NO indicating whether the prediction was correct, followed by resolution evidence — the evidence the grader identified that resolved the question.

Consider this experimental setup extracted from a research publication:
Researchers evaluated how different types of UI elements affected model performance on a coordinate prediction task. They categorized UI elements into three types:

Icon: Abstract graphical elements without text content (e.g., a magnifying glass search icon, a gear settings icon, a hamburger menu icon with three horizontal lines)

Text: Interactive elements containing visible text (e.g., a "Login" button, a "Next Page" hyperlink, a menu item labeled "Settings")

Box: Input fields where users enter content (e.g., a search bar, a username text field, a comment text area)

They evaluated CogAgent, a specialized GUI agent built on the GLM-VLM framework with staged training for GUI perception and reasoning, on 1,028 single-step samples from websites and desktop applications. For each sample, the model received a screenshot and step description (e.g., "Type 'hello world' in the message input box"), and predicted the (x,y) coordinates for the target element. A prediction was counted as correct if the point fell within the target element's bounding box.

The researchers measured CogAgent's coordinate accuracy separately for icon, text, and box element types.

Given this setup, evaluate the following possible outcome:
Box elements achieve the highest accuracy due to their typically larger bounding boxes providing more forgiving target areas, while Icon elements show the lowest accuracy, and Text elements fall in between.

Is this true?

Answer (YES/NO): NO